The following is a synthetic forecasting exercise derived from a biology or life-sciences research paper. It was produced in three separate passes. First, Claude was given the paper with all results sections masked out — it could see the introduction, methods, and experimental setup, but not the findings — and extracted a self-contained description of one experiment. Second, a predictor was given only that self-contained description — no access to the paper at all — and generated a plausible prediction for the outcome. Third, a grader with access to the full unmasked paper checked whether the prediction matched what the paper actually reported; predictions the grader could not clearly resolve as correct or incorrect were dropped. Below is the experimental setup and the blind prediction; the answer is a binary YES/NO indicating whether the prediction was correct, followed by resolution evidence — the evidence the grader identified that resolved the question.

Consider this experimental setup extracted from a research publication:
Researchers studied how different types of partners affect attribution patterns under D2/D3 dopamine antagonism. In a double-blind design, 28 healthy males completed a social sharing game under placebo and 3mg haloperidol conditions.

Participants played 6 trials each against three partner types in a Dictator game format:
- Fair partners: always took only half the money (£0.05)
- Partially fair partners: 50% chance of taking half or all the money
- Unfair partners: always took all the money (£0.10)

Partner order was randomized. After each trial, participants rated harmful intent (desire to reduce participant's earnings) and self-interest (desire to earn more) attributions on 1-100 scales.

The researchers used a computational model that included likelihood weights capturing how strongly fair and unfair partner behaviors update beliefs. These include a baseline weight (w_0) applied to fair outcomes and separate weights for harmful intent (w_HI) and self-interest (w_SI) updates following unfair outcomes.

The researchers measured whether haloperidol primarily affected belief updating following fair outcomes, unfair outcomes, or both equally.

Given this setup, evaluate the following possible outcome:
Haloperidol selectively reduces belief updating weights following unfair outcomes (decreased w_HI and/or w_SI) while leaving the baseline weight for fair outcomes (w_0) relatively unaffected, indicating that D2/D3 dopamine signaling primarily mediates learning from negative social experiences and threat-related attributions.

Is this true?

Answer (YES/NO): NO